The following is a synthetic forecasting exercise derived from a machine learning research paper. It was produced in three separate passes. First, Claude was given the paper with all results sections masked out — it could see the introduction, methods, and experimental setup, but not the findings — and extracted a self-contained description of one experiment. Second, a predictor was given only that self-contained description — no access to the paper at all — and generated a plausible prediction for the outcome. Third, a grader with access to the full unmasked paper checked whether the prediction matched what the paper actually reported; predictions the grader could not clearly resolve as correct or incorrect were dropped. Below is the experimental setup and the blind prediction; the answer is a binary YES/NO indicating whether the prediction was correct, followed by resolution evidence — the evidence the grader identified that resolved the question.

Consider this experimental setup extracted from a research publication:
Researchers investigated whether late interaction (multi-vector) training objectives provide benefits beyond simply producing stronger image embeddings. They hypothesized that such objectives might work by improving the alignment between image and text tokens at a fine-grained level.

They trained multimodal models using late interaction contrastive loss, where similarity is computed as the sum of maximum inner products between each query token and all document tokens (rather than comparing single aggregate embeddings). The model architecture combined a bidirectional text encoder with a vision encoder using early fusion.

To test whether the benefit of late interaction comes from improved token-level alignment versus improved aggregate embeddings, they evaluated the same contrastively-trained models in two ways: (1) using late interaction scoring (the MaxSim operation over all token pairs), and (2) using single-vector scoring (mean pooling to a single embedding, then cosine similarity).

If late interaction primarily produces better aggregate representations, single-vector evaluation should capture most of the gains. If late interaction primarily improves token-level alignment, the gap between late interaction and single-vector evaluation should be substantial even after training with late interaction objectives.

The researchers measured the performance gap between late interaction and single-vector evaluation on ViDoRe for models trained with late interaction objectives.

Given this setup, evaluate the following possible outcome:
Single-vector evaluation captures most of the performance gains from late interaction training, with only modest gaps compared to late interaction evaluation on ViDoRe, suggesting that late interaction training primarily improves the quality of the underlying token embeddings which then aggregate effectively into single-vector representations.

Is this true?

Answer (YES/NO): NO